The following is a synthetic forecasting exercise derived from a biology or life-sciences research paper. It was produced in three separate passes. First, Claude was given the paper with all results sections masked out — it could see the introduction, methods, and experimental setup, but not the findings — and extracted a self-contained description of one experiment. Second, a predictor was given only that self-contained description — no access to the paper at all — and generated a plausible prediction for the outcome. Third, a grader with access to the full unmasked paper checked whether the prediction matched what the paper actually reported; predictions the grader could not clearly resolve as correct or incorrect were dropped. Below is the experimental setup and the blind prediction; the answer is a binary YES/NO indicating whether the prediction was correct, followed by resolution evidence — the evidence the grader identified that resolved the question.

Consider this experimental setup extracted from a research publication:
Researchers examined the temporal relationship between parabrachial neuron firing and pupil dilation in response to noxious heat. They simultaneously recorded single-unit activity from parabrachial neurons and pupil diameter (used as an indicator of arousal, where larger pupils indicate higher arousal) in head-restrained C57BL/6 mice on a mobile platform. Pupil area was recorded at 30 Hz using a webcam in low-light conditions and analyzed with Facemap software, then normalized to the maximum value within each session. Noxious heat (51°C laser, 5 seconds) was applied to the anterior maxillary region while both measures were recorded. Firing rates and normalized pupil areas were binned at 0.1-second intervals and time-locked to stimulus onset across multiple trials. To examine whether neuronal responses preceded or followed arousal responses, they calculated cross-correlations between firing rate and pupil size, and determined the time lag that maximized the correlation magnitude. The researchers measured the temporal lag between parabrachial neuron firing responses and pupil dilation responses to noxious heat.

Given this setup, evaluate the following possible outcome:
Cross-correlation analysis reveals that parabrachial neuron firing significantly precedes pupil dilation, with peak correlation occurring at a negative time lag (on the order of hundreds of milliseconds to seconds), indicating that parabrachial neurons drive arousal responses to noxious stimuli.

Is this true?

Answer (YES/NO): NO